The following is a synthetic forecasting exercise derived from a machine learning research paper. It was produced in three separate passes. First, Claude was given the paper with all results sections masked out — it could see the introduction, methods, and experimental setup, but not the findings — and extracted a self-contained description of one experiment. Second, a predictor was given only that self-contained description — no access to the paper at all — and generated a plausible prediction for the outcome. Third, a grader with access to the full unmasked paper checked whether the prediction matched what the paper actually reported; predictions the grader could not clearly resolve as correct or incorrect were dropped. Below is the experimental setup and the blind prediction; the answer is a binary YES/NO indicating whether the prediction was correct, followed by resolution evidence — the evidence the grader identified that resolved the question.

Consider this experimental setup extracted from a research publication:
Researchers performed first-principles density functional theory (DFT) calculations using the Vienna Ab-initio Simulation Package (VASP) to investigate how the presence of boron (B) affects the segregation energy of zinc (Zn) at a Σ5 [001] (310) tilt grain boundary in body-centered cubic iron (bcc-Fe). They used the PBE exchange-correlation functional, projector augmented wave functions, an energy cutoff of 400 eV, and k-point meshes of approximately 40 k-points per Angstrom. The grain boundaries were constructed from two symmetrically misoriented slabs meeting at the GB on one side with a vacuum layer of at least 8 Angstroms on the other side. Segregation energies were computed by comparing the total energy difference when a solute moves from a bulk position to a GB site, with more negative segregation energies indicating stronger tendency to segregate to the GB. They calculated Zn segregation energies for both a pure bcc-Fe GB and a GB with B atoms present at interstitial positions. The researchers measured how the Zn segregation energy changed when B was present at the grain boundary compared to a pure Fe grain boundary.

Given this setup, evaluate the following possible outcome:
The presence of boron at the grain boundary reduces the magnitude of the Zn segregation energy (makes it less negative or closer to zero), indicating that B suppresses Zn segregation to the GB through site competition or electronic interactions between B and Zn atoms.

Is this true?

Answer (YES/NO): YES